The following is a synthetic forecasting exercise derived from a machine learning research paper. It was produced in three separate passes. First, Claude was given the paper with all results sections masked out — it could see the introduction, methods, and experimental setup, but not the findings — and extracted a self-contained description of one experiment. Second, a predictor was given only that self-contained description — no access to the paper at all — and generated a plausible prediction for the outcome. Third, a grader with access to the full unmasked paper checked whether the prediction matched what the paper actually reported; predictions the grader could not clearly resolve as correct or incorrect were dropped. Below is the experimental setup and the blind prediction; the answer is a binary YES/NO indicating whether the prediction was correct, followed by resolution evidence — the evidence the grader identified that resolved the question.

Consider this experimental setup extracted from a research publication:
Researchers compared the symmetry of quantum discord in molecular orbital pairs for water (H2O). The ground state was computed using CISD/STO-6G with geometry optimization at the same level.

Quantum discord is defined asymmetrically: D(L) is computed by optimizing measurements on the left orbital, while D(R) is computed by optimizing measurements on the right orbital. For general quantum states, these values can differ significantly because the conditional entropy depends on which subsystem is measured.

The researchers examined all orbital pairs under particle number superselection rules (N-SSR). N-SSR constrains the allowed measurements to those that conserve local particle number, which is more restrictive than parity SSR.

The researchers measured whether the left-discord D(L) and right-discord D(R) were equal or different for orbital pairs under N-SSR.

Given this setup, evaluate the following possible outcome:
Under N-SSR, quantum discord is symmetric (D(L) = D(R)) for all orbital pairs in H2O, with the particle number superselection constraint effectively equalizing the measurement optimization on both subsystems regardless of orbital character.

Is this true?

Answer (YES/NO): YES